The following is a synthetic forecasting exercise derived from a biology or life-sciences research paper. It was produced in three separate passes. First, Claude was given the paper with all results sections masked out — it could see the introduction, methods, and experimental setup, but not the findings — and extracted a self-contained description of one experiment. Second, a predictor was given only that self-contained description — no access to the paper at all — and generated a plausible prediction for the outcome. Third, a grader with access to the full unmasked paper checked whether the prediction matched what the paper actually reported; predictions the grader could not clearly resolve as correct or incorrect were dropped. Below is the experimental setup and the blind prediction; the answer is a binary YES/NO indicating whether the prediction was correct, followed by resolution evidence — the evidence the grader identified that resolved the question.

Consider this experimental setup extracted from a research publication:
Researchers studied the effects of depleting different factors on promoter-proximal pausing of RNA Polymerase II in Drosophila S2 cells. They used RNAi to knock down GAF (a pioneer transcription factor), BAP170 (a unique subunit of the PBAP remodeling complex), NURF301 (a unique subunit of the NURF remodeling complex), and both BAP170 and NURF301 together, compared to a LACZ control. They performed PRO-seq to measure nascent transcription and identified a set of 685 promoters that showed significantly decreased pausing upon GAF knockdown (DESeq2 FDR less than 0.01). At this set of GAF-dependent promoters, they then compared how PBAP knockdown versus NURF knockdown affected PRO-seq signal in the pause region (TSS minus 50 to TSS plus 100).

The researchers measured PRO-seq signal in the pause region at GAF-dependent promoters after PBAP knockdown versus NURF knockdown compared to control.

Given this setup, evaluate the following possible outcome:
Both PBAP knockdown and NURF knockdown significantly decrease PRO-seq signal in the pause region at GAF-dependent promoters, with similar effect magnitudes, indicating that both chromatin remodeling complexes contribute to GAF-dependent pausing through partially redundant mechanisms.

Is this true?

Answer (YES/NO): NO